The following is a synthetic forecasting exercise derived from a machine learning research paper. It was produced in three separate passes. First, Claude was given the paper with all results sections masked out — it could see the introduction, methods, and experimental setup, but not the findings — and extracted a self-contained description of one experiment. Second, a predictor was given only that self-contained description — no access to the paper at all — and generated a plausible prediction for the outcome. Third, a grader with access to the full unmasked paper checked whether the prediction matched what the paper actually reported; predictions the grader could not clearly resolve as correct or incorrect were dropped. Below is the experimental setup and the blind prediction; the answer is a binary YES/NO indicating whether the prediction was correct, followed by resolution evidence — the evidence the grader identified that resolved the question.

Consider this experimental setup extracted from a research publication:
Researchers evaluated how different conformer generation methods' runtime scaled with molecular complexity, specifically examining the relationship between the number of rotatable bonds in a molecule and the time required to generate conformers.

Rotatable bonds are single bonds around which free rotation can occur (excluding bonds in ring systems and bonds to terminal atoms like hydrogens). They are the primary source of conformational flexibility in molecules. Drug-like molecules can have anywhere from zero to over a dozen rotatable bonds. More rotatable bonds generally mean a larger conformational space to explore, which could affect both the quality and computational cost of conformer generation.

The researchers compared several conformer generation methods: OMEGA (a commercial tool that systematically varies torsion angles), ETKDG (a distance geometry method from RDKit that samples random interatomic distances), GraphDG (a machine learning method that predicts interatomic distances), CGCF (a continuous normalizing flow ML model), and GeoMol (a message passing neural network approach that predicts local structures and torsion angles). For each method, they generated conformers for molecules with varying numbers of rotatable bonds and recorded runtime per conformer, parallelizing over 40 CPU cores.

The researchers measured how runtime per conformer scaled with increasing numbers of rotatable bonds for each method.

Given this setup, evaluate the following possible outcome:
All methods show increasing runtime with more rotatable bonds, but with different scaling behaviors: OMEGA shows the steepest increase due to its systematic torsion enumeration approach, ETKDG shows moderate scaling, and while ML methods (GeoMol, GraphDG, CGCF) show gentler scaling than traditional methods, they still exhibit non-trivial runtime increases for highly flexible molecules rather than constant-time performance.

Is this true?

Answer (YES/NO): NO